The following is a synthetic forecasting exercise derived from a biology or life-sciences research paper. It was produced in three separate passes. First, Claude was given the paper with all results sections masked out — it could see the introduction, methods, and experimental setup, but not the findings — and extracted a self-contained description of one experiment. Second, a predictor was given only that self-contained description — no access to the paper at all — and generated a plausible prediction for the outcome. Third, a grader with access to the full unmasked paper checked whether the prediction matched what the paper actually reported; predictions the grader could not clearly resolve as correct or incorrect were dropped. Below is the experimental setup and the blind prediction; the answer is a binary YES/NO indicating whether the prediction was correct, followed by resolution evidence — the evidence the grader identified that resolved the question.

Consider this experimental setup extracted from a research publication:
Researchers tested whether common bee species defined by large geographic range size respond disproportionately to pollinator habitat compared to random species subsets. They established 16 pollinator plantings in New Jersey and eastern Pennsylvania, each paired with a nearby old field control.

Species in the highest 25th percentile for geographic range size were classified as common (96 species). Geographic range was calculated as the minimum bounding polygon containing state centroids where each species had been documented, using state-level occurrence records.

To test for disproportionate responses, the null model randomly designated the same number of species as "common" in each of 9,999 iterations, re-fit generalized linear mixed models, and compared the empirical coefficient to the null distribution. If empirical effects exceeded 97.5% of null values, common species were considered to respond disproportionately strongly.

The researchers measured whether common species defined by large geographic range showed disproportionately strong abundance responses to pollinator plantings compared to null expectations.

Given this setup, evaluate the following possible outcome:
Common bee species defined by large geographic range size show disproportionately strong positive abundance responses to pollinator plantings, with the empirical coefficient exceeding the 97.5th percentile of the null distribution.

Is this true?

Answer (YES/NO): NO